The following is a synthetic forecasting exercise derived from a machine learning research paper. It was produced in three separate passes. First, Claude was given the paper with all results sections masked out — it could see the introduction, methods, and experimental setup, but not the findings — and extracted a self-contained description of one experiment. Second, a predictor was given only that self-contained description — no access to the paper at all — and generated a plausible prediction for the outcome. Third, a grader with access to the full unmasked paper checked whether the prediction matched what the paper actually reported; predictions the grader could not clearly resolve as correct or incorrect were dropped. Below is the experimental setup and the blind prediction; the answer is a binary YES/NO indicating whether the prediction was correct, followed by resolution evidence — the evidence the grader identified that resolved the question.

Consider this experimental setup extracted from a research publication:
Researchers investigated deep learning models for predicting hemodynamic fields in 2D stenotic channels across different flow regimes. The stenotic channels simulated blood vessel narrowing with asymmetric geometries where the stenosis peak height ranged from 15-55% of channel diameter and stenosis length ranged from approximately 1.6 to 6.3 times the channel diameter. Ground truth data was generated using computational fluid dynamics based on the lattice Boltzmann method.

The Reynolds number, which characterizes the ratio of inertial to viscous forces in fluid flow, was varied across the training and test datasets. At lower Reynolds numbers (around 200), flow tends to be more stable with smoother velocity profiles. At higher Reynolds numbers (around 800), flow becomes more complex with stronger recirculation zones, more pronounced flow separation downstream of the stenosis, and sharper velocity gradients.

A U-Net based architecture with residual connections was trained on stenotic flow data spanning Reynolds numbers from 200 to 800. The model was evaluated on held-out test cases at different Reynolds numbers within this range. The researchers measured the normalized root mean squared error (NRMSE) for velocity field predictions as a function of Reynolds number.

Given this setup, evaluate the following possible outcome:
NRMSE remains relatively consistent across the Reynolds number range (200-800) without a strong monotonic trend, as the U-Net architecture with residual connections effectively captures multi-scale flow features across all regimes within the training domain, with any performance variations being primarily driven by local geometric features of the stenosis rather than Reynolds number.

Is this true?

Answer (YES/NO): NO